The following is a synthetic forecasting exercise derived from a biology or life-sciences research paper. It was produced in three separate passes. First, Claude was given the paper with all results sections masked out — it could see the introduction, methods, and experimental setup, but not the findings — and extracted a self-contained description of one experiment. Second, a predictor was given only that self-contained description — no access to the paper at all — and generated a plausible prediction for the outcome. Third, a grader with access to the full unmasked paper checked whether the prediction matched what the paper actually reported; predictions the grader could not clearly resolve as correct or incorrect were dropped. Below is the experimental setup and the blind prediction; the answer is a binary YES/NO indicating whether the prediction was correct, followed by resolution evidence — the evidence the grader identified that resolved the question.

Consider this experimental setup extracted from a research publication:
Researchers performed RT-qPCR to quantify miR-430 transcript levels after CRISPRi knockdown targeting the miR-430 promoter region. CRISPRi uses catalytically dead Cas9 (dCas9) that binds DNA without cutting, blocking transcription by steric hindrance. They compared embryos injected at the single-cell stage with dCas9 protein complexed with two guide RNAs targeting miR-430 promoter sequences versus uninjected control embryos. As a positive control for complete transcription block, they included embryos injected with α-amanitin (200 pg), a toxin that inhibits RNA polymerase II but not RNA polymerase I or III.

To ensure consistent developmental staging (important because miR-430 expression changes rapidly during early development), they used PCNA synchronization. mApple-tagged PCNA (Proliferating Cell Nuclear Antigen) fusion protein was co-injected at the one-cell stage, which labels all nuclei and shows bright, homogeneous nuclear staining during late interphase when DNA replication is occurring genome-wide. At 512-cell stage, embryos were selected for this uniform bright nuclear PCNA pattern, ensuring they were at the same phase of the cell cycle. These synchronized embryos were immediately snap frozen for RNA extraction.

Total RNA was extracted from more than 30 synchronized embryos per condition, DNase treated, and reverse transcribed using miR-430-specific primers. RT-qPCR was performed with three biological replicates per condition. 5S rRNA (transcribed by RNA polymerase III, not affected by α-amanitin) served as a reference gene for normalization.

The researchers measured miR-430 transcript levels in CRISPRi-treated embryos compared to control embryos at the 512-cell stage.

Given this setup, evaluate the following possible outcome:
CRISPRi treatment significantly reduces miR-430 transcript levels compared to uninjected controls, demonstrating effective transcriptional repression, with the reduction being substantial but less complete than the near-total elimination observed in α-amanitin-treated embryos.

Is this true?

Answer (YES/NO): NO